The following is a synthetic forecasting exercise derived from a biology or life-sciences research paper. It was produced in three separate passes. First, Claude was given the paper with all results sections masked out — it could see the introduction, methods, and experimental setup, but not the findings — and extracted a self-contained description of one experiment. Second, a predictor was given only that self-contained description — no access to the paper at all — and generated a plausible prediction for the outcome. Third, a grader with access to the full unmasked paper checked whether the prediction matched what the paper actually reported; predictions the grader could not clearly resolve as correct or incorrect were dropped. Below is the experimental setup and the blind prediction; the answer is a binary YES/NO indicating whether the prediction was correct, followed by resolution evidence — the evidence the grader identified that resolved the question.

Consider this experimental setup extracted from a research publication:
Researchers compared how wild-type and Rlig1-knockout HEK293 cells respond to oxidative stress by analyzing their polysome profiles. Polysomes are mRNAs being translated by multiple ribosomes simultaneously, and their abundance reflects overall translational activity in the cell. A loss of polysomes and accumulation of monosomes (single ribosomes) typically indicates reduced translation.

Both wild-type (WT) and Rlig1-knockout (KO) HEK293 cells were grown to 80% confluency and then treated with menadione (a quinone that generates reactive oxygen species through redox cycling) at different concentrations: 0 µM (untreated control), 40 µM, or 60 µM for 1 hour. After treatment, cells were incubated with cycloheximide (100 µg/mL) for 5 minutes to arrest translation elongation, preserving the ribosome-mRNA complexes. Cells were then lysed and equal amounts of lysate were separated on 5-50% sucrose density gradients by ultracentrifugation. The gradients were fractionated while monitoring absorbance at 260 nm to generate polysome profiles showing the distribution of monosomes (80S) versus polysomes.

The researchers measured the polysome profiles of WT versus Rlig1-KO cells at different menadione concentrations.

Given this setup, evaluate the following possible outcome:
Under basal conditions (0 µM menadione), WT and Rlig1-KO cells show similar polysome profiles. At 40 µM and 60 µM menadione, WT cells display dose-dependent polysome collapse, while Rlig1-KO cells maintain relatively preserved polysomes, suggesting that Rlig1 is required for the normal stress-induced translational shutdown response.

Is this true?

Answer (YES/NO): NO